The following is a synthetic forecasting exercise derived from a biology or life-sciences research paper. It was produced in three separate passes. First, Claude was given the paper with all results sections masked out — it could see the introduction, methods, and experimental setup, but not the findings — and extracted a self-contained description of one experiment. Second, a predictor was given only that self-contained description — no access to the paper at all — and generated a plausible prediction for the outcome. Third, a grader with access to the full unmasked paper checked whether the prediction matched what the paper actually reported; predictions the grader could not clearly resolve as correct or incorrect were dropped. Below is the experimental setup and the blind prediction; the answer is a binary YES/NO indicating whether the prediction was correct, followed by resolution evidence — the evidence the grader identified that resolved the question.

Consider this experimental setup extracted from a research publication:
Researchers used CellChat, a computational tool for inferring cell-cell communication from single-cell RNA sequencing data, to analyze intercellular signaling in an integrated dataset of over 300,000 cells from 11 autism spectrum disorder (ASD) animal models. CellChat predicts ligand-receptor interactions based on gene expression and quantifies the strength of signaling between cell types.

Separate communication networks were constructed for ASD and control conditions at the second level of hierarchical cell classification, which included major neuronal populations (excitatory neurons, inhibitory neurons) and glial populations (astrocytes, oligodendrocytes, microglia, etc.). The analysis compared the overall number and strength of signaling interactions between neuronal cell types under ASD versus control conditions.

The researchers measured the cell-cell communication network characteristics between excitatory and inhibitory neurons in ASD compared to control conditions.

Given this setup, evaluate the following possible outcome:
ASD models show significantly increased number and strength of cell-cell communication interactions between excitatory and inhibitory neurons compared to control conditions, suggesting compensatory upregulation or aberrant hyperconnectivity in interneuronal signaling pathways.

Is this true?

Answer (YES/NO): YES